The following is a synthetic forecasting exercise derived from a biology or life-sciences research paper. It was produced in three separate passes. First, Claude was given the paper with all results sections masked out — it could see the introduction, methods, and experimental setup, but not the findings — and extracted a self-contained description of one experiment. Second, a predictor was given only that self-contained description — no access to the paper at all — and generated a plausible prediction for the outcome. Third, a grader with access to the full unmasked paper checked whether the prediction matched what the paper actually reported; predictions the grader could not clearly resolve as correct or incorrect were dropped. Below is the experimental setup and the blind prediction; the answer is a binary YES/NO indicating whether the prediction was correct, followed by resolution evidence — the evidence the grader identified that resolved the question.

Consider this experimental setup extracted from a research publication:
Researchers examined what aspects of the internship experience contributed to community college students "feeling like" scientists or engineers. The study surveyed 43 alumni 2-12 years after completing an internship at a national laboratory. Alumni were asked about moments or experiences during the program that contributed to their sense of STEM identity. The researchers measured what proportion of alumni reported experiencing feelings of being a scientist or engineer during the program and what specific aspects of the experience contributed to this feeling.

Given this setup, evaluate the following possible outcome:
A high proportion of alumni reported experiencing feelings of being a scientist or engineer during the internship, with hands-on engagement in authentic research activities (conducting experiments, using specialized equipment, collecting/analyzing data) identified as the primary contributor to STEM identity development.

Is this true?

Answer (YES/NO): NO